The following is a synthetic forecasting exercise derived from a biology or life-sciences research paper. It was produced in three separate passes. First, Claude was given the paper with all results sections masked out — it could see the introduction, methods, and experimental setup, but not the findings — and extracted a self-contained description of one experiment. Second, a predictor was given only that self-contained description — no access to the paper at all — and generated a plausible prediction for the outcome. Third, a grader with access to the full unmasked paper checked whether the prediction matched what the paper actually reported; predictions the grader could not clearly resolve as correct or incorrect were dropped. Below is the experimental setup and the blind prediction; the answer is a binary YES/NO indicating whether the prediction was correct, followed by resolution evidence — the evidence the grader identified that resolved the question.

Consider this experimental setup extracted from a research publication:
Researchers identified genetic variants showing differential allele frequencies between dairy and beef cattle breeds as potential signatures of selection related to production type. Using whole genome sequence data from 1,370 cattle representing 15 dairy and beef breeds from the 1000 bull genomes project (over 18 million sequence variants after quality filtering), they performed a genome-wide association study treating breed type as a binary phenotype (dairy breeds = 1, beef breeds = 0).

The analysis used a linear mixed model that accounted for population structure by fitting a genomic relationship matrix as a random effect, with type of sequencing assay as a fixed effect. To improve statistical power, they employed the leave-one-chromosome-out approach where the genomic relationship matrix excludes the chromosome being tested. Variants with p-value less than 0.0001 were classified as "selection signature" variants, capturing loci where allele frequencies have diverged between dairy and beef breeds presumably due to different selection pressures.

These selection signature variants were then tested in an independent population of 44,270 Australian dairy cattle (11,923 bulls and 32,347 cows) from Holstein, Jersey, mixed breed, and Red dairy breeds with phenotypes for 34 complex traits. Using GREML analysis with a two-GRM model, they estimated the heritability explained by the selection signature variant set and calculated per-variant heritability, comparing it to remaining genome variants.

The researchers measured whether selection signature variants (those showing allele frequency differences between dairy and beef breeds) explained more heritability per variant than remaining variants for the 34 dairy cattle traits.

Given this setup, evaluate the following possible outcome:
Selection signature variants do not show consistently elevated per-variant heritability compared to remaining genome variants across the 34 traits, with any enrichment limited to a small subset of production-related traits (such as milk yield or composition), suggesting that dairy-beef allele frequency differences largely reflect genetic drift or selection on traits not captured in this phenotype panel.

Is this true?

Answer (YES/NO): NO